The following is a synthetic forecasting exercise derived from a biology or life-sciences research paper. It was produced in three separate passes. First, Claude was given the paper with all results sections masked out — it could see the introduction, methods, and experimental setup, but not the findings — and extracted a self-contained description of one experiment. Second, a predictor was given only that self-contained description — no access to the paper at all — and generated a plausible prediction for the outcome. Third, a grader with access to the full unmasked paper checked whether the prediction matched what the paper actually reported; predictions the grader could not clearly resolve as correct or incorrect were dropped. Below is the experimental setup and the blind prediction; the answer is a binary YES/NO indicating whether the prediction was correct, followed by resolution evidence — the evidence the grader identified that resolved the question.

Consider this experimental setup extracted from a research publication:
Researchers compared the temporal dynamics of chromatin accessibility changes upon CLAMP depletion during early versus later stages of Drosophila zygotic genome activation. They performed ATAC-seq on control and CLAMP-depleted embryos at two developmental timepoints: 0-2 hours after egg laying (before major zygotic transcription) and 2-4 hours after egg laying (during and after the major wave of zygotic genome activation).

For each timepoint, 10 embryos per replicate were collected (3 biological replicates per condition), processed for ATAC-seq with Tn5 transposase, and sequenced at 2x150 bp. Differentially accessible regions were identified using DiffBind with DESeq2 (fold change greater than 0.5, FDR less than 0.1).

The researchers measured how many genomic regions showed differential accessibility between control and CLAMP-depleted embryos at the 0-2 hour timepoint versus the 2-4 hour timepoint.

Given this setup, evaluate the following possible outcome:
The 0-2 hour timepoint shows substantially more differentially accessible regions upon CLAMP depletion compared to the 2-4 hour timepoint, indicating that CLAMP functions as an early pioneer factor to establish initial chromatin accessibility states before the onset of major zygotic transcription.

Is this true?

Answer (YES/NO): YES